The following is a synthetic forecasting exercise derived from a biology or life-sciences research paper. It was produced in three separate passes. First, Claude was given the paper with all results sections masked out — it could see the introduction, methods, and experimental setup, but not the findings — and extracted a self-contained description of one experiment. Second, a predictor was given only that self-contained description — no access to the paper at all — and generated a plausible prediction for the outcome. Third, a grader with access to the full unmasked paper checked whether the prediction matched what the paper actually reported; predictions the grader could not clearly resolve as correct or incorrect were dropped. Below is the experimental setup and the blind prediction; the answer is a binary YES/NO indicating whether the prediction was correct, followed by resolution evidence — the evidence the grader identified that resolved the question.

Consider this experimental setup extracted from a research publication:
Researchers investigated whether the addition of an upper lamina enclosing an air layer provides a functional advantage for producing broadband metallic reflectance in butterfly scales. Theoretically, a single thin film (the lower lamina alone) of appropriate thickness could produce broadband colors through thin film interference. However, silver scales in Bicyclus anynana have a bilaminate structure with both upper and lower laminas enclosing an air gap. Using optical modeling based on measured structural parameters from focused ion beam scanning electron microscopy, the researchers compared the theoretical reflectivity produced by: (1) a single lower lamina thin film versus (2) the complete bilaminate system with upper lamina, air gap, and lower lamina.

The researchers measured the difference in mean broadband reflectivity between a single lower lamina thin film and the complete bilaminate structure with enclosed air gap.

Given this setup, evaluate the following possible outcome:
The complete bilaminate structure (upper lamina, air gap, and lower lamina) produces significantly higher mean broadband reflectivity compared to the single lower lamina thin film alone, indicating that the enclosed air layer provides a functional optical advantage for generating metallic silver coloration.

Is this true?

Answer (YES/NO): YES